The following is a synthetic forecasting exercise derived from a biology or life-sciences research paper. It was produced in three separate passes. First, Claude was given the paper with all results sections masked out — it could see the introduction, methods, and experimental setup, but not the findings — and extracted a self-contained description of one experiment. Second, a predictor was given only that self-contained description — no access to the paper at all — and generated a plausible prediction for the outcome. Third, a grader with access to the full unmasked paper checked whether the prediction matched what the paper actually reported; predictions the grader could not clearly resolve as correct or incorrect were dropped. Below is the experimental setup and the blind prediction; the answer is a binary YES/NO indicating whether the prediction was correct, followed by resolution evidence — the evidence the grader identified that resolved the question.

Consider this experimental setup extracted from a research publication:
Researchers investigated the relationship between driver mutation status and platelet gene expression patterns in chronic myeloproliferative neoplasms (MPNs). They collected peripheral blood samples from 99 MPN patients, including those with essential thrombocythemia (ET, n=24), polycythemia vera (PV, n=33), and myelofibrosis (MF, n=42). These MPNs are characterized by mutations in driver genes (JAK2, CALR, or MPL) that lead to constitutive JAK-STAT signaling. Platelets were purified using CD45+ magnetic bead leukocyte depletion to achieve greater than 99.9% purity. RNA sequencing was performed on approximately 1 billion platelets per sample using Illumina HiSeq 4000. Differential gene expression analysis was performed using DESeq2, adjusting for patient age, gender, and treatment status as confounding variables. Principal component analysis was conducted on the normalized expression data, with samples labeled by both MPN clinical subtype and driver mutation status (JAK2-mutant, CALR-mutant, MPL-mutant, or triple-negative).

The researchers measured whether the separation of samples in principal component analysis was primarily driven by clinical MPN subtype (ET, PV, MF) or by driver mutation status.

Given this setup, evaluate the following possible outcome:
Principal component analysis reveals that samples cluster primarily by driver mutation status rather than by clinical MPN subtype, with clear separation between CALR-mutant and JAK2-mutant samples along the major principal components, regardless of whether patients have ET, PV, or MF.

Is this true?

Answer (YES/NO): NO